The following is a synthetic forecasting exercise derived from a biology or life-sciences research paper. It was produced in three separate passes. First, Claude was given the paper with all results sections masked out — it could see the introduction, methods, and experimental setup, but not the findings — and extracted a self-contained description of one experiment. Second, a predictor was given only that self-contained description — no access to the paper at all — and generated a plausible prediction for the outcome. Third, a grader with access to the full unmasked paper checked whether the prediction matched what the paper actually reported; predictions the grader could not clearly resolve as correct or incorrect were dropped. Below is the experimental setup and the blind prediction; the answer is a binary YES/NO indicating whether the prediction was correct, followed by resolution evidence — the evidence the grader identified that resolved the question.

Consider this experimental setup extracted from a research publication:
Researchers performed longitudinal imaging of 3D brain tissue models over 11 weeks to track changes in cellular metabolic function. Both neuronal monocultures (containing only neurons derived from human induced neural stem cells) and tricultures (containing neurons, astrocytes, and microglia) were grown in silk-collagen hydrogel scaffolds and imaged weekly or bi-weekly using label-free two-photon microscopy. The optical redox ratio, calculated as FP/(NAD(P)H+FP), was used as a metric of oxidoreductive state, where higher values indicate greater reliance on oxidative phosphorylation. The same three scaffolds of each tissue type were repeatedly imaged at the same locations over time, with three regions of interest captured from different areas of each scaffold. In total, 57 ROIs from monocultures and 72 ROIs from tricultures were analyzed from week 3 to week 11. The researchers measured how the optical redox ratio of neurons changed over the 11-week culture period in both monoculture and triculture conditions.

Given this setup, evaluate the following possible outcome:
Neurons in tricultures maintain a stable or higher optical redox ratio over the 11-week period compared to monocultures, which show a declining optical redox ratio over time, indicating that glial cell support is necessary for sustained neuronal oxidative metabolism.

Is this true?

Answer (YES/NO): NO